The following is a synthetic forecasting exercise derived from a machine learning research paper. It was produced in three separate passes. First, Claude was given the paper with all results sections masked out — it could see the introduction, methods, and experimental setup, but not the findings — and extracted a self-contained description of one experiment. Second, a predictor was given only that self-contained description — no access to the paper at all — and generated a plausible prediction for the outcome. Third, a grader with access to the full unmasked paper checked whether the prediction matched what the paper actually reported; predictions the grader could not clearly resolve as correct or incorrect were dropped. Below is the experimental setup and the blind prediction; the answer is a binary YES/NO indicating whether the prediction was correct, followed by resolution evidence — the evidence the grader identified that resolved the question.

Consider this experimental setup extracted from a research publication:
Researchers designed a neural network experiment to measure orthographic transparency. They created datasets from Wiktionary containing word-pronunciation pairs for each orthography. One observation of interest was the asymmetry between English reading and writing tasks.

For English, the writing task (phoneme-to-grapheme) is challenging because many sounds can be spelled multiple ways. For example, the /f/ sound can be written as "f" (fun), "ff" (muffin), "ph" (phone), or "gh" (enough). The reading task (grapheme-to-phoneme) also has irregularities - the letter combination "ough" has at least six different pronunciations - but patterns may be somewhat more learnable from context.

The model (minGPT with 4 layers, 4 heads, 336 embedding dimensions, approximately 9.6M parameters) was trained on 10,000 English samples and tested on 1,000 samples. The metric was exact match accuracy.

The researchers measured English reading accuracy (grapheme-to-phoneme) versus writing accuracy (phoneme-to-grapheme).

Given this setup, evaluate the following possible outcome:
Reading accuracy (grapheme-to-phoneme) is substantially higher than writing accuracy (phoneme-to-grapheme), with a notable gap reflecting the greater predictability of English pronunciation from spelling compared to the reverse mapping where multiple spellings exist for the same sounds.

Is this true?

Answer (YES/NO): NO